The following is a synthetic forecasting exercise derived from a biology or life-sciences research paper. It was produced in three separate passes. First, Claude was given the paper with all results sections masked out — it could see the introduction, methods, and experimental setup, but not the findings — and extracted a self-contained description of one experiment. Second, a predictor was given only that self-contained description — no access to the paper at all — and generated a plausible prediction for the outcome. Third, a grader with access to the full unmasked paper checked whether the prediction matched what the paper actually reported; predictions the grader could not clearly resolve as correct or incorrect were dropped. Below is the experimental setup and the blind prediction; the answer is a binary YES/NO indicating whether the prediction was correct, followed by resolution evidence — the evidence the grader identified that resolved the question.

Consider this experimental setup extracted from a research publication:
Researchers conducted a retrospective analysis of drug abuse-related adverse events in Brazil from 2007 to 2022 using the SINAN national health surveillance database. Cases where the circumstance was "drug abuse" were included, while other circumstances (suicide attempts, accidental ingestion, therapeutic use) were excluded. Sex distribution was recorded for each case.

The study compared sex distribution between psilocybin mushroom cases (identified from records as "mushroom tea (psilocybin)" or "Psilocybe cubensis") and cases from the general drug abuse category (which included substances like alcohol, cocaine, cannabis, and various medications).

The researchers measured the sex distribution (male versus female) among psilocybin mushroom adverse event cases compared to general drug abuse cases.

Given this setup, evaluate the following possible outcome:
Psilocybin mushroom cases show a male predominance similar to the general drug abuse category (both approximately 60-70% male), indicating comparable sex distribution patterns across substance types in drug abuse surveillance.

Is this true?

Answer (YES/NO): NO